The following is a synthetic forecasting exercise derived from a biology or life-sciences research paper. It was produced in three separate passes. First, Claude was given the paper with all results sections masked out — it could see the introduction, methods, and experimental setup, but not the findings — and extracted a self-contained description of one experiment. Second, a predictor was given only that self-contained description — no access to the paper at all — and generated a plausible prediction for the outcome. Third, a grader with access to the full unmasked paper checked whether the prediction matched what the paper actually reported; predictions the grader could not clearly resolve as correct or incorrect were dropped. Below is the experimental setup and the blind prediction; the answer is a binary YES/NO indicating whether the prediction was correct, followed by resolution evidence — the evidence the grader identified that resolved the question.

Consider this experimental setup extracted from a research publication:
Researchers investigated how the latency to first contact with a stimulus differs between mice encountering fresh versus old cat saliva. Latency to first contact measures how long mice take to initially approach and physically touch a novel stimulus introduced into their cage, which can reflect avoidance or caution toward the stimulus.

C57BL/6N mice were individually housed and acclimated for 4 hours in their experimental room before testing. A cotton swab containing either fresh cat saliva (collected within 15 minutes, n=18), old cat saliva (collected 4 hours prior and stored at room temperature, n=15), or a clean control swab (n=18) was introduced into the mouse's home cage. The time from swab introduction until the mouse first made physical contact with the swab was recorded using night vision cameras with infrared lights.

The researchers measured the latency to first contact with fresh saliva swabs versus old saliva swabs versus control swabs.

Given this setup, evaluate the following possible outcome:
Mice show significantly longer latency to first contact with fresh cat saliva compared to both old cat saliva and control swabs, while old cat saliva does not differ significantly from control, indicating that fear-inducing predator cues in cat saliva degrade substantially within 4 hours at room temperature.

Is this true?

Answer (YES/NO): NO